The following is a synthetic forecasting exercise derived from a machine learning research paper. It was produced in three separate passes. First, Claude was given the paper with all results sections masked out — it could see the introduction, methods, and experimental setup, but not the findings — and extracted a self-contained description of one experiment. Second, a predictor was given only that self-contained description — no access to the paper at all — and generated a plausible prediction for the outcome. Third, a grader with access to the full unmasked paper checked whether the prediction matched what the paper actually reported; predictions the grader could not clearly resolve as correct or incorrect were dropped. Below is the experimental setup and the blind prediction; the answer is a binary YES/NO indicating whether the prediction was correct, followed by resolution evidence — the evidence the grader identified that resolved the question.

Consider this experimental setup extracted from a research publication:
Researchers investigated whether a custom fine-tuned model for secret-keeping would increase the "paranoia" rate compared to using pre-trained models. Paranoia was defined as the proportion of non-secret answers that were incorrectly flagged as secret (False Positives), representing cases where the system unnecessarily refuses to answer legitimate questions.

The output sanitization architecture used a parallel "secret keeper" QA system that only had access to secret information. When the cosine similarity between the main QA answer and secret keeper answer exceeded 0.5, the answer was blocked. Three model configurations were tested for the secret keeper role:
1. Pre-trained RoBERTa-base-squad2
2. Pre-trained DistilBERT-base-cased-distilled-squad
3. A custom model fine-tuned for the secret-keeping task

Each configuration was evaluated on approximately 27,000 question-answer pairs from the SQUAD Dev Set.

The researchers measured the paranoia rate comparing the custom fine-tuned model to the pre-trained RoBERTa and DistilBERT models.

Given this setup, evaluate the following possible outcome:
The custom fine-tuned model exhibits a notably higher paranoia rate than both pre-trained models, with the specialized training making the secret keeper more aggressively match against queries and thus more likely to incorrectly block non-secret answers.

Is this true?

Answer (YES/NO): NO